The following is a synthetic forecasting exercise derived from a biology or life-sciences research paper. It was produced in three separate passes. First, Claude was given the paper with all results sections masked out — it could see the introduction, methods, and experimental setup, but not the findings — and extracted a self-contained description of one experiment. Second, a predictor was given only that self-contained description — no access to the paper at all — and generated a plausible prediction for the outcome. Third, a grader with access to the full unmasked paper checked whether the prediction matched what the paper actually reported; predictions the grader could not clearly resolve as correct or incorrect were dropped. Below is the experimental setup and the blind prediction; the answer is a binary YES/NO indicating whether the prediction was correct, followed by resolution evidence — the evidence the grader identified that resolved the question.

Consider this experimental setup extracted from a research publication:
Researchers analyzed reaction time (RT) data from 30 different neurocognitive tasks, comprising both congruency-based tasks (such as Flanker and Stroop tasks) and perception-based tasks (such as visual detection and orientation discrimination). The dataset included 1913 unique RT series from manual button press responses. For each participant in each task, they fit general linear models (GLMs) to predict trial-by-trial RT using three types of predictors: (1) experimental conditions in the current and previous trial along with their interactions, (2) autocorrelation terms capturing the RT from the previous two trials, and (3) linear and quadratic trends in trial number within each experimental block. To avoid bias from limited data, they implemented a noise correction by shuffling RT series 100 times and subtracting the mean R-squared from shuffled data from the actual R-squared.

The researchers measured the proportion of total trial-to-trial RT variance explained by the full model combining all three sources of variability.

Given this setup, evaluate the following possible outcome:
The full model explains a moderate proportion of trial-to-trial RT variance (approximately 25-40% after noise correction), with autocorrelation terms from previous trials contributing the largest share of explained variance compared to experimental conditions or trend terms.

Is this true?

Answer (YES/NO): NO